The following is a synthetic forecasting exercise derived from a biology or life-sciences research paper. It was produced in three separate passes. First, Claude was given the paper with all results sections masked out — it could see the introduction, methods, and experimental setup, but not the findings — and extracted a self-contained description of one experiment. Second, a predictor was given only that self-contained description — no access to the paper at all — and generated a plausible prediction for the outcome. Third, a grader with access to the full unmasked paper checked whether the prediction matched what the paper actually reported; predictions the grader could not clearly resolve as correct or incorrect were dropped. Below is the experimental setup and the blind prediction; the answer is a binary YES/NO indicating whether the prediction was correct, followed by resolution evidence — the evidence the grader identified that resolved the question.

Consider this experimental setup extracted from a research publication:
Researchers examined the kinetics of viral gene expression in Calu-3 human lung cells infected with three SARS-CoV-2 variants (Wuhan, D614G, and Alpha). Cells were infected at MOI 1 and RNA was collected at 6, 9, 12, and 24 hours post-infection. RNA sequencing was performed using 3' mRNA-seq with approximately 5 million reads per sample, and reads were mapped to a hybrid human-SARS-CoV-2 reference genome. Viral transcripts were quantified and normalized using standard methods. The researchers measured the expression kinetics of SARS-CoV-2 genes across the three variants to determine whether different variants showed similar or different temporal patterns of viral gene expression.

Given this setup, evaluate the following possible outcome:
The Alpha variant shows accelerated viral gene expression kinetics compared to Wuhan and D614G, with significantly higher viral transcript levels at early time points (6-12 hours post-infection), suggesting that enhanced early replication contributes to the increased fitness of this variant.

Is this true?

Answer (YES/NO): YES